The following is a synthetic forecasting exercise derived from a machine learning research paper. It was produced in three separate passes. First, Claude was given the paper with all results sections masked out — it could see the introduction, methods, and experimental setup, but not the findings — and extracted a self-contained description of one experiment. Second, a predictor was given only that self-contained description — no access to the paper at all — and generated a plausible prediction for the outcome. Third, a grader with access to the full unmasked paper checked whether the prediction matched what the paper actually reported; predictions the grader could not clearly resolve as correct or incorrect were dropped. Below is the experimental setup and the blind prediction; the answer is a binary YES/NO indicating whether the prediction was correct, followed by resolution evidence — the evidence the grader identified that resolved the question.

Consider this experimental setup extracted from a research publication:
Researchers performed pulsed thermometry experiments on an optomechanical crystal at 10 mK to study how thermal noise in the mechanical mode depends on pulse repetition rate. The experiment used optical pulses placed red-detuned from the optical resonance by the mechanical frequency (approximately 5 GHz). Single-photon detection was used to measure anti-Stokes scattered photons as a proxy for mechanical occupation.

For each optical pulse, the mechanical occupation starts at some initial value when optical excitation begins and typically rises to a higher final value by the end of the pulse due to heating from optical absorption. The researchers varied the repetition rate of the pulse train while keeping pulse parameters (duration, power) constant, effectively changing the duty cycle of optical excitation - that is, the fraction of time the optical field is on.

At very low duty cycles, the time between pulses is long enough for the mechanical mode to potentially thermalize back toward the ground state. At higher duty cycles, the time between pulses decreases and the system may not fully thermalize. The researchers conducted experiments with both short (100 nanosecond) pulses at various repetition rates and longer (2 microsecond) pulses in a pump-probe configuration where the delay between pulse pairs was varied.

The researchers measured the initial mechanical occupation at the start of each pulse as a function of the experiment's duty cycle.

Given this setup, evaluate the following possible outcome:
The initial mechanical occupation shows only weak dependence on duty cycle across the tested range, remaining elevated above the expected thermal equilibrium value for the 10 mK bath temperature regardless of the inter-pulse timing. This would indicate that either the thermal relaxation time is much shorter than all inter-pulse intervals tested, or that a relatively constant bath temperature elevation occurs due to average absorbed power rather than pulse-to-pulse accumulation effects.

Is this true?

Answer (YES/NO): NO